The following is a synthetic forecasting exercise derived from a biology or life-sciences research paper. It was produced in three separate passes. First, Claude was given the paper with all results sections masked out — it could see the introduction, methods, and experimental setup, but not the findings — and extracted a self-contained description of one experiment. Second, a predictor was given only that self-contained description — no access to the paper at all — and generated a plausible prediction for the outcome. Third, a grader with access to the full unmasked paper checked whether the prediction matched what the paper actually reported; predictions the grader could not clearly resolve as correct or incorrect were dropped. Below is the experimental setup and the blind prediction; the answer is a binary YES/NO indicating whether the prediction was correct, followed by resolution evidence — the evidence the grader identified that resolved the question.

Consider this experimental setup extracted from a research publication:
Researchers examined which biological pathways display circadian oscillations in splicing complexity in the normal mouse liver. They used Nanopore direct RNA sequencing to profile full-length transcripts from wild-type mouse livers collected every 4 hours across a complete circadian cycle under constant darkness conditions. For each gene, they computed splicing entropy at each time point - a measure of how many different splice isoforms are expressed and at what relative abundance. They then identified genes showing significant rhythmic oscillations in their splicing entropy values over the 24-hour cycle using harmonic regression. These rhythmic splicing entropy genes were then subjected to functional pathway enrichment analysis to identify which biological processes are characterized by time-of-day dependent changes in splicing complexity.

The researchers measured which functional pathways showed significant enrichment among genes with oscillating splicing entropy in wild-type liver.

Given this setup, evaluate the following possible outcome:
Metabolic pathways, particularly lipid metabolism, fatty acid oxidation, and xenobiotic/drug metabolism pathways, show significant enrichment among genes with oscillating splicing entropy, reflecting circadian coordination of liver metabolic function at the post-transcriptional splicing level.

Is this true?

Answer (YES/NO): NO